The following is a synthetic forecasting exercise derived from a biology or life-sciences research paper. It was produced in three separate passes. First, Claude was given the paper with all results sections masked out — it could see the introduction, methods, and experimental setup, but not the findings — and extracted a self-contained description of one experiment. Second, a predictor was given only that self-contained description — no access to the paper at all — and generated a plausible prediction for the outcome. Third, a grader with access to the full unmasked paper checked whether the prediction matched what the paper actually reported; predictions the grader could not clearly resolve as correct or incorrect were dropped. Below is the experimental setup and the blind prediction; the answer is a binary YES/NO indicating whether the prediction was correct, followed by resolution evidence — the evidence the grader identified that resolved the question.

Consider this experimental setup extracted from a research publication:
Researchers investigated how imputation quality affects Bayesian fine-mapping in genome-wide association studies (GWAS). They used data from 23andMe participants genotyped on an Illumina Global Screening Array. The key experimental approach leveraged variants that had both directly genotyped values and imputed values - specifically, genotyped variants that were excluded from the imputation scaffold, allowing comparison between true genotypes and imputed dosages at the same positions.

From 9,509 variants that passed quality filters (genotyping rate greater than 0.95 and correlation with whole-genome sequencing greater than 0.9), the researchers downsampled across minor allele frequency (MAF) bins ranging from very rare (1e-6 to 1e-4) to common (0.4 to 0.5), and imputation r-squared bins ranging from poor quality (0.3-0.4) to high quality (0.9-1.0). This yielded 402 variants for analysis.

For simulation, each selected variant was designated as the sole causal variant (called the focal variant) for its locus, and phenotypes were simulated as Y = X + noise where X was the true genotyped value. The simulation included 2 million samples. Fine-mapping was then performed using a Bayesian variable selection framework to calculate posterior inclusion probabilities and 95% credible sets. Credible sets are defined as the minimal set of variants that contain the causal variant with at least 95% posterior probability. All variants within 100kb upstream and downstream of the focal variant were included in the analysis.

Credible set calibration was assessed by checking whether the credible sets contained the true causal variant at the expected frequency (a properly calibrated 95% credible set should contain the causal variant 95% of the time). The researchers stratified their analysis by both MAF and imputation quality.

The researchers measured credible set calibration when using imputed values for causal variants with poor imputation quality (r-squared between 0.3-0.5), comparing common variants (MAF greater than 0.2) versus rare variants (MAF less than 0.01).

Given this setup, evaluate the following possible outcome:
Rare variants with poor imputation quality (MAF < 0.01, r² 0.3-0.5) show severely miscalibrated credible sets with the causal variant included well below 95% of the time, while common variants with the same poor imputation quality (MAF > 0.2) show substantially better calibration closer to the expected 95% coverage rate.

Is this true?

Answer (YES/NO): NO